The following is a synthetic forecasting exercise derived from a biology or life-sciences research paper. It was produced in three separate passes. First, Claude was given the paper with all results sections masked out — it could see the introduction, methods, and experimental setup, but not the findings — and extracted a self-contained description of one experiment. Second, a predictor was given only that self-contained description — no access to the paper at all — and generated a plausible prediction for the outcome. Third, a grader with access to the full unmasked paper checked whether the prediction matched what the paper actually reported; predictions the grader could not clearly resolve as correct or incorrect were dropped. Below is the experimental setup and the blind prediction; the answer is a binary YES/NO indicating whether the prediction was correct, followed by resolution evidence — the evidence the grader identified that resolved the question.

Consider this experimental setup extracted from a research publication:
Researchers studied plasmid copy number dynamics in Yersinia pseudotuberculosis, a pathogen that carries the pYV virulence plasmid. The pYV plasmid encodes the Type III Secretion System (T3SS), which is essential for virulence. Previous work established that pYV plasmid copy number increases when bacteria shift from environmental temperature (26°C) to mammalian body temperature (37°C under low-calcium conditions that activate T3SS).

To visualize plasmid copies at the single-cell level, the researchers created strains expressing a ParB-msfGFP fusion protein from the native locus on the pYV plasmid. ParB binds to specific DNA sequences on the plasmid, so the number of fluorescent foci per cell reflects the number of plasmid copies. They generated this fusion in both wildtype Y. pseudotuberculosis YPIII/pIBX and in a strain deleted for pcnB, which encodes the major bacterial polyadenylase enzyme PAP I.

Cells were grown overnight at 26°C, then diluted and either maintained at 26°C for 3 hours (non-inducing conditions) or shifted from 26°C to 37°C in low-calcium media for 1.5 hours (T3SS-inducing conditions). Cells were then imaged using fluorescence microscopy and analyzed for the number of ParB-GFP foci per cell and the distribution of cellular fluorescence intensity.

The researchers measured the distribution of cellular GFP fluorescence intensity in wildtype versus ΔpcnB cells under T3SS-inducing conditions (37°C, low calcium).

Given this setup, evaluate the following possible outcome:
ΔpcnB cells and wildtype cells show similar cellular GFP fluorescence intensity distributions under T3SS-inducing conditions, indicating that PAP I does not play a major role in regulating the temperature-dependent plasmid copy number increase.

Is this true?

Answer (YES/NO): NO